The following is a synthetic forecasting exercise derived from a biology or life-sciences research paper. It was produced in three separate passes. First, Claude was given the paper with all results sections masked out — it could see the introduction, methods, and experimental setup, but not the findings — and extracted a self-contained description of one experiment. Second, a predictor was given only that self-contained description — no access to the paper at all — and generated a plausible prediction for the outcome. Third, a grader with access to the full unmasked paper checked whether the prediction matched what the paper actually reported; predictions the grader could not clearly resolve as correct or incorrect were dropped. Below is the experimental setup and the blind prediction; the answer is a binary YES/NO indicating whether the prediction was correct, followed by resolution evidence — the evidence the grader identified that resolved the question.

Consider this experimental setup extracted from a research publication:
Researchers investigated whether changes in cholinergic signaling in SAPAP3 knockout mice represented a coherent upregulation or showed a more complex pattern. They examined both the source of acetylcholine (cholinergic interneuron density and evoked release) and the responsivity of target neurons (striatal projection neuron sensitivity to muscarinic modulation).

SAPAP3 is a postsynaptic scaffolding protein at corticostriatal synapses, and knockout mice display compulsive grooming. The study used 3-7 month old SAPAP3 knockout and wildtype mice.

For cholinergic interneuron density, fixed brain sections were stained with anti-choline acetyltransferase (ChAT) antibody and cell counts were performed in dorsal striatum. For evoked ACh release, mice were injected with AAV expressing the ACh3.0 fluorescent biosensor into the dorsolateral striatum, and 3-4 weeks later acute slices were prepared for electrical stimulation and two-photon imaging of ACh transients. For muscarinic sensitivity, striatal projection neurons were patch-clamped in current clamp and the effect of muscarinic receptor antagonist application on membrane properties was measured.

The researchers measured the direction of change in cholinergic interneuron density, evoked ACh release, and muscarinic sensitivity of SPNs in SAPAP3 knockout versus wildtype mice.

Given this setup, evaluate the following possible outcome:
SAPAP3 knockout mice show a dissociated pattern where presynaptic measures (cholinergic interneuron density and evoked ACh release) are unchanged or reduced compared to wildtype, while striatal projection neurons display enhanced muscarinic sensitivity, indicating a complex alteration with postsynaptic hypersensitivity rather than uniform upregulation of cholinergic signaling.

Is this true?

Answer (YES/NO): NO